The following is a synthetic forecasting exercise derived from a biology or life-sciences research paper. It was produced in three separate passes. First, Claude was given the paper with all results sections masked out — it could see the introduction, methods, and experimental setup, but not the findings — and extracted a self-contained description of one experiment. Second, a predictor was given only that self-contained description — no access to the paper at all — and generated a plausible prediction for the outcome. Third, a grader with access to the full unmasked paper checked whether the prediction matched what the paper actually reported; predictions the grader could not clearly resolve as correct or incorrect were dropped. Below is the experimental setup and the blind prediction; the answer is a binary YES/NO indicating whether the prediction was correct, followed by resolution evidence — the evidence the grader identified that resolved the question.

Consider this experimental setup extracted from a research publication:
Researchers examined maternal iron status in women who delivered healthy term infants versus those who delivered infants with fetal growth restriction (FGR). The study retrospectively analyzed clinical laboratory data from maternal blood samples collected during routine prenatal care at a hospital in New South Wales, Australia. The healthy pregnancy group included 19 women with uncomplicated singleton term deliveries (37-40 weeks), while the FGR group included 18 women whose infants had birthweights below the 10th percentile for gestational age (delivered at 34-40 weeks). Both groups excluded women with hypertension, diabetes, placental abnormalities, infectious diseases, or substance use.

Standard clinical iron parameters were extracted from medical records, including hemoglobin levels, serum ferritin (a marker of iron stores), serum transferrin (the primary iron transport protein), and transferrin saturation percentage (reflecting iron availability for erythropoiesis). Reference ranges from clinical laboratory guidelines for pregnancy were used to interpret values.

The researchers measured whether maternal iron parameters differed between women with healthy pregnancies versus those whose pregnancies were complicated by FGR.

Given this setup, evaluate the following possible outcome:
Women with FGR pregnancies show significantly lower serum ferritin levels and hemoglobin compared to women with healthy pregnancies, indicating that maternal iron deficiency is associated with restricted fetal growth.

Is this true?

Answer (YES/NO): NO